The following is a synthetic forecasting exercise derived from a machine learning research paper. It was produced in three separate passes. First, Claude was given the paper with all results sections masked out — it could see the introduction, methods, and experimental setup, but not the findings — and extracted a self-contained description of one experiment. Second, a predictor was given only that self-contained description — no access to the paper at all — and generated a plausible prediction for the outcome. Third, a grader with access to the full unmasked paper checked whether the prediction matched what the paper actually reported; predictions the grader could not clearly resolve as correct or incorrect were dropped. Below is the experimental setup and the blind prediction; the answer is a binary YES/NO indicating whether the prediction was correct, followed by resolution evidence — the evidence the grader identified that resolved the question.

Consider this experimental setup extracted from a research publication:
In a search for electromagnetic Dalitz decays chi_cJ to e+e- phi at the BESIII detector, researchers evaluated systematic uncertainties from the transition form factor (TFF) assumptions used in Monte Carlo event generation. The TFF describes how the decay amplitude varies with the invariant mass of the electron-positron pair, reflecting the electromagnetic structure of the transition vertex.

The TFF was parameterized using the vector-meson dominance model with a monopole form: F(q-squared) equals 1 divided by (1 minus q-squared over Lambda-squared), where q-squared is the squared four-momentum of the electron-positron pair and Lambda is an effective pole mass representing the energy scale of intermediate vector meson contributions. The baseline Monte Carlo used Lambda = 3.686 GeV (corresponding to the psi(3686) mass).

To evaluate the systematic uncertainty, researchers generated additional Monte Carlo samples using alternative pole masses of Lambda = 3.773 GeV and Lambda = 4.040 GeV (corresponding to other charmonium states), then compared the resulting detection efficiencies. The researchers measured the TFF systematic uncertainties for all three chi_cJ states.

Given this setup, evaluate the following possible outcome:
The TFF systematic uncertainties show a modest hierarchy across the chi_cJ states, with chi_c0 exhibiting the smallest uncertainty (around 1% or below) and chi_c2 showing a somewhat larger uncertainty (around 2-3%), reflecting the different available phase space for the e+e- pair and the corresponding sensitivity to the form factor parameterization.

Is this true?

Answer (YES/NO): NO